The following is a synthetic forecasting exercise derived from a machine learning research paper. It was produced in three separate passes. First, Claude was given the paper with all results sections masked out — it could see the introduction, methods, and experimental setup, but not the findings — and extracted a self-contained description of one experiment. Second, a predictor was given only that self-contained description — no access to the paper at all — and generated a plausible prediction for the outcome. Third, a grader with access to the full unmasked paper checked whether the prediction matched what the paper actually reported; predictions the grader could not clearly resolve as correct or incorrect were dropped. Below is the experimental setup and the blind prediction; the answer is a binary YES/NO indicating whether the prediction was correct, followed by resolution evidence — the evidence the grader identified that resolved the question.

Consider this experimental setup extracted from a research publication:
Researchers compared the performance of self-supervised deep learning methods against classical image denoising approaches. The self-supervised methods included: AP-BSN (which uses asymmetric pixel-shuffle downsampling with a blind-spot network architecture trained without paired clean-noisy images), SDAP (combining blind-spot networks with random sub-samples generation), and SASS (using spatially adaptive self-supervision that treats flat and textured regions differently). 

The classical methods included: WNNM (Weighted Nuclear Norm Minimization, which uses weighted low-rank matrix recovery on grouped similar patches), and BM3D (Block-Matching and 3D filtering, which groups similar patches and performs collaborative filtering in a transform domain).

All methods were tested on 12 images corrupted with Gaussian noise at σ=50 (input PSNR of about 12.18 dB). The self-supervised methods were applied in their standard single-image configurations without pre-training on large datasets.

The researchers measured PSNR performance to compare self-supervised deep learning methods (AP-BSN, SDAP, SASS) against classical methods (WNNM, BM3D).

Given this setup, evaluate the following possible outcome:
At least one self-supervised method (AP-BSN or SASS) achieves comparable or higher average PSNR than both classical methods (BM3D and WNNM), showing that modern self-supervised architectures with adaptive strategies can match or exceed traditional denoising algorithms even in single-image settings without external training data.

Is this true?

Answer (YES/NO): NO